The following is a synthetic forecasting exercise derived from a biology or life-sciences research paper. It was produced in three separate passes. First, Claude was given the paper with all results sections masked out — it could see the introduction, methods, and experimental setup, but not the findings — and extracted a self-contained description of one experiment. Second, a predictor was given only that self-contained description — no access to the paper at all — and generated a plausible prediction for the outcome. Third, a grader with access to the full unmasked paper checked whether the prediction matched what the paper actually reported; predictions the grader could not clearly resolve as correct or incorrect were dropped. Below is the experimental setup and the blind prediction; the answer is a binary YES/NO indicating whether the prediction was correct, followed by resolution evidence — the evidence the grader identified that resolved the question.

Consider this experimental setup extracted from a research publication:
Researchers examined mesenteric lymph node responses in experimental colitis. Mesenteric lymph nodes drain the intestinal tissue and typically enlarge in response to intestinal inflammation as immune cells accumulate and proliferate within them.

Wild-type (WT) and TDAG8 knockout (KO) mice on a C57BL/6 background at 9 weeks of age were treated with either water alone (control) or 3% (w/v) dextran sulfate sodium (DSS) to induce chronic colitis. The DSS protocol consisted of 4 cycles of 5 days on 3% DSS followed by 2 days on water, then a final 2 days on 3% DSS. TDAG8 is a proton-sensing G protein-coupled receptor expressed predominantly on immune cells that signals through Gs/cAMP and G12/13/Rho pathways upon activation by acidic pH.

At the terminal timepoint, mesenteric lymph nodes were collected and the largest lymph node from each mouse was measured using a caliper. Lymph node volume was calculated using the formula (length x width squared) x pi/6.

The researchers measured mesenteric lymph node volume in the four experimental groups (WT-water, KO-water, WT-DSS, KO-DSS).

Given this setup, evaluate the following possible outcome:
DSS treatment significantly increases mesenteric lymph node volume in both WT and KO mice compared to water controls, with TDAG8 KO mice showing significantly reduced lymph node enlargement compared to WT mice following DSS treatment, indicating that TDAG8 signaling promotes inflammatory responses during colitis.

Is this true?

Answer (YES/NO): NO